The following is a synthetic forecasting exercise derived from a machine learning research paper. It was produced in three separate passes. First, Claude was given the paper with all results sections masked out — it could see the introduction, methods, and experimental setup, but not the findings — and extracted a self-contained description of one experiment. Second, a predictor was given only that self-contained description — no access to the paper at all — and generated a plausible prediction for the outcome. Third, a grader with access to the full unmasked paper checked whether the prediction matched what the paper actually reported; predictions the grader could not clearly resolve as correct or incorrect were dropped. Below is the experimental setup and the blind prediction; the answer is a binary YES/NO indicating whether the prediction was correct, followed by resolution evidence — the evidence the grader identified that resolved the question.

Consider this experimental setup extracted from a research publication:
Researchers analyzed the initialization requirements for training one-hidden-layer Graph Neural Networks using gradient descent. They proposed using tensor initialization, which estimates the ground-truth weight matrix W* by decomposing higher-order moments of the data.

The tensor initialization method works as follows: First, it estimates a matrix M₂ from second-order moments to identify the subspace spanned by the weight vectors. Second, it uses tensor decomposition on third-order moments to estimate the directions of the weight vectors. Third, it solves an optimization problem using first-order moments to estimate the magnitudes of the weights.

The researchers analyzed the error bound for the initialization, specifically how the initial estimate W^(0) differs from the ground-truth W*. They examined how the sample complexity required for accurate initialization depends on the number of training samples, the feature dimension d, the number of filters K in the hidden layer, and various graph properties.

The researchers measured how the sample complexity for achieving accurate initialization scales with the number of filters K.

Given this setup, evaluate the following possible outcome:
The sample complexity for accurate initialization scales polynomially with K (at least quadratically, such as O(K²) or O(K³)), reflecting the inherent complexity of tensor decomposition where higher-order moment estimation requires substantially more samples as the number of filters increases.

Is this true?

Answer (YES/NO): YES